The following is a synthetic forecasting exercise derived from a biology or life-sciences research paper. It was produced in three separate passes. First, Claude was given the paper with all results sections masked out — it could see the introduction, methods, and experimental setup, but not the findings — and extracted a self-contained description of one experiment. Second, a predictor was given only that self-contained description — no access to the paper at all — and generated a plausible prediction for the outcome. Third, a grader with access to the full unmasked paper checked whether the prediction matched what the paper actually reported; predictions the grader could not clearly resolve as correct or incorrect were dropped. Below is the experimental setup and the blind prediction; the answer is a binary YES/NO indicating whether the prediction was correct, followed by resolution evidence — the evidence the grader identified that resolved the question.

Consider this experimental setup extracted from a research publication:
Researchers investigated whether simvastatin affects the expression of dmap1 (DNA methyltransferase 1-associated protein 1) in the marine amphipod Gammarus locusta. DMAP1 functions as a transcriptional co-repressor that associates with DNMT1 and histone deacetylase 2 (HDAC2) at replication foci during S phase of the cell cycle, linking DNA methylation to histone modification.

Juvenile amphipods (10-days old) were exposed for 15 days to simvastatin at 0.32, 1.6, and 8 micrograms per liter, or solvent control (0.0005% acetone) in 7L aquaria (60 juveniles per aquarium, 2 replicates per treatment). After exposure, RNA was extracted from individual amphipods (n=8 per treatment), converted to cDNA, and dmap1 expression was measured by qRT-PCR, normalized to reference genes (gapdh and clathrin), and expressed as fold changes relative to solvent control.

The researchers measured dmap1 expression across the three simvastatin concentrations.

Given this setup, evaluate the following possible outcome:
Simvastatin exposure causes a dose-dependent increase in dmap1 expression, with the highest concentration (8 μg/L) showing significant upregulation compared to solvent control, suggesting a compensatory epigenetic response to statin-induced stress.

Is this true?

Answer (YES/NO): NO